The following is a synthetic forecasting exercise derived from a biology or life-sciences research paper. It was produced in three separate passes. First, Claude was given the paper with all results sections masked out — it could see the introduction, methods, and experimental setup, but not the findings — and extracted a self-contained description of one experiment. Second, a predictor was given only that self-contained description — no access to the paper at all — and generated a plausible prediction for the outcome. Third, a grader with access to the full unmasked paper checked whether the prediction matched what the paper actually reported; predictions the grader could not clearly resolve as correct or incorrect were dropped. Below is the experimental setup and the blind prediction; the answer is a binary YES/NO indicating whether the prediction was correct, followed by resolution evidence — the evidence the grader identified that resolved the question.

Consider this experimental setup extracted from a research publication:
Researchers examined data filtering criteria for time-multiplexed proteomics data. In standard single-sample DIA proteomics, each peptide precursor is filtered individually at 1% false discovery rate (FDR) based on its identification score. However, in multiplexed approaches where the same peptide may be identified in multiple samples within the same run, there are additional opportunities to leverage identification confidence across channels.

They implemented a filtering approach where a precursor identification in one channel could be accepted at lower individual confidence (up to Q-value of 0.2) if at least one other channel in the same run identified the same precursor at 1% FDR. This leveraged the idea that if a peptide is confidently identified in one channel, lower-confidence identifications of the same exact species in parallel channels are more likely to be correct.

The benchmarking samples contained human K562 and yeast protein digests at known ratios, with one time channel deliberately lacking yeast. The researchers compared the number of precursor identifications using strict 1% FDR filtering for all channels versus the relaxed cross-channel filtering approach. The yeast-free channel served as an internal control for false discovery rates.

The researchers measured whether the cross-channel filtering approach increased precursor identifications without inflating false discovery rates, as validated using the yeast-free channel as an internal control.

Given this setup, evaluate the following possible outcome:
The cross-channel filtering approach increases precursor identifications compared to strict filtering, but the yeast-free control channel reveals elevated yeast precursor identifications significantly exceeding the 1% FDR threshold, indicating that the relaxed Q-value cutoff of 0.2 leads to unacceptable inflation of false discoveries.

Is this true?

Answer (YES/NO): NO